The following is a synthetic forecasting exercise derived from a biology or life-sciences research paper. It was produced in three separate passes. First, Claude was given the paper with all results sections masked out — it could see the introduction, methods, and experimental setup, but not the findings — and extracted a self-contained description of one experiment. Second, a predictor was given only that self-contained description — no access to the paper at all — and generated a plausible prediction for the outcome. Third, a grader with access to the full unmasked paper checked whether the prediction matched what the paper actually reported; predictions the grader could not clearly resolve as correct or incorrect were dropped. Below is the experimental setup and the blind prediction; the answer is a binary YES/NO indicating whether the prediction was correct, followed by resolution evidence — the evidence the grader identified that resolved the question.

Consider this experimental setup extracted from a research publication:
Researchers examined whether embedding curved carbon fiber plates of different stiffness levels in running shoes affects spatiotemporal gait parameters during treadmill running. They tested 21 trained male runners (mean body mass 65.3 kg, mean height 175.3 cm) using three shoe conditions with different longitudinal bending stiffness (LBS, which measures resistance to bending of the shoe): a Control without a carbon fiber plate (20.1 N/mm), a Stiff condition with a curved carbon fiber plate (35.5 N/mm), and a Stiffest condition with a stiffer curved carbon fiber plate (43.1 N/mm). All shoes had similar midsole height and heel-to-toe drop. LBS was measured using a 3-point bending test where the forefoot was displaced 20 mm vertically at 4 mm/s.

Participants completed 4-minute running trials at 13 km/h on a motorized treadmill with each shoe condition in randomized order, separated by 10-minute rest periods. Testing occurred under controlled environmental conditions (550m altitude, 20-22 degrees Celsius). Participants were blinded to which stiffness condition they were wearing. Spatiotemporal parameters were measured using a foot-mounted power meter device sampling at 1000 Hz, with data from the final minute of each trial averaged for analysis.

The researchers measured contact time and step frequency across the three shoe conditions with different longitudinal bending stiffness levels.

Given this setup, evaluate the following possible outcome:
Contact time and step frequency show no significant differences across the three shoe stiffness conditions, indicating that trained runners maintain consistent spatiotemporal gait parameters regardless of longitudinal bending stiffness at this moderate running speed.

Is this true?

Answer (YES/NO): YES